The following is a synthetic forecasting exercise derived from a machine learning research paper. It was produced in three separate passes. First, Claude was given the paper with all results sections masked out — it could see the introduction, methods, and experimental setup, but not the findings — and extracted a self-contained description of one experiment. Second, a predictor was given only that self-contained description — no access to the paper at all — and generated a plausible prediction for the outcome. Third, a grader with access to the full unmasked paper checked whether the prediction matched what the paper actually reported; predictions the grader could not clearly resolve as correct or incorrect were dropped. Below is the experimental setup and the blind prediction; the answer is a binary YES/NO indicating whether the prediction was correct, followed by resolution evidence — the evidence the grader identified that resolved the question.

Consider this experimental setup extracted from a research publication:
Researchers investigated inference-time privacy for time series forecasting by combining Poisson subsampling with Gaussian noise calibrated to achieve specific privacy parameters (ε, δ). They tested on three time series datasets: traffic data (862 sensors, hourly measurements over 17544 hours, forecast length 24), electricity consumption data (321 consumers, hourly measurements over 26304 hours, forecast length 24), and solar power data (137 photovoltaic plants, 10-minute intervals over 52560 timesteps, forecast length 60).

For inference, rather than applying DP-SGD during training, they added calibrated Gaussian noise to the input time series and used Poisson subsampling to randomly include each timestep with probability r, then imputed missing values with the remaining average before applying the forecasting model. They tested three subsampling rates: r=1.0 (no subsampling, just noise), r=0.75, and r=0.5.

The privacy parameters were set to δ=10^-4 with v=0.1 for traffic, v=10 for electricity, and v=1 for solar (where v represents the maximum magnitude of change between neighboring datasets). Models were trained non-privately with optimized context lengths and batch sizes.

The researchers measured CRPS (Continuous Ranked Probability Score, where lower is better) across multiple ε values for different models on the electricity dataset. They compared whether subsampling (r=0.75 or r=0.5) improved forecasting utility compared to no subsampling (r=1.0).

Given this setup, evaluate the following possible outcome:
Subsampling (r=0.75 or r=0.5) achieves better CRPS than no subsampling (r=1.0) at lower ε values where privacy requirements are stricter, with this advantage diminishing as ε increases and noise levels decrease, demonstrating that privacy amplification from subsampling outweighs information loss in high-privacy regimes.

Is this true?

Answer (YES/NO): NO